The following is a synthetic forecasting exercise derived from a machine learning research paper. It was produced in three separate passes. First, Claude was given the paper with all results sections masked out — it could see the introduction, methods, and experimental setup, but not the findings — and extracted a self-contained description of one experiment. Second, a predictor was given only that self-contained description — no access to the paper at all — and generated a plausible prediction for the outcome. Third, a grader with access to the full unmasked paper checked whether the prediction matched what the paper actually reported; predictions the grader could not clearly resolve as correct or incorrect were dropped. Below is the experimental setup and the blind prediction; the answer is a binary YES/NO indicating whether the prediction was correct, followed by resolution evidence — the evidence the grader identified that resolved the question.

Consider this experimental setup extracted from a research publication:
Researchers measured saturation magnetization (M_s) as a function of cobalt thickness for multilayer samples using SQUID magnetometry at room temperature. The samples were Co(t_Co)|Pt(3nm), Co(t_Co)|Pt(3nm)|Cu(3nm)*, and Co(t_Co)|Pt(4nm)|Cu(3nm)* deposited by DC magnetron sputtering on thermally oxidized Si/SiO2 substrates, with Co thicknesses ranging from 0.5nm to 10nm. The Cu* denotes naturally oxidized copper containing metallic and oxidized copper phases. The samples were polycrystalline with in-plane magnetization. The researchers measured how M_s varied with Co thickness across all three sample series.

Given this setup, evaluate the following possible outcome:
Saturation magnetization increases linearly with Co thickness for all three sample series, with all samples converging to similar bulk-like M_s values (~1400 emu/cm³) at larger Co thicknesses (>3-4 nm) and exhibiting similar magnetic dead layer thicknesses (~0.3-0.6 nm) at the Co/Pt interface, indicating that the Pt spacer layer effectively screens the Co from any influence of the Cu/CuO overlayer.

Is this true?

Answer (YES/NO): NO